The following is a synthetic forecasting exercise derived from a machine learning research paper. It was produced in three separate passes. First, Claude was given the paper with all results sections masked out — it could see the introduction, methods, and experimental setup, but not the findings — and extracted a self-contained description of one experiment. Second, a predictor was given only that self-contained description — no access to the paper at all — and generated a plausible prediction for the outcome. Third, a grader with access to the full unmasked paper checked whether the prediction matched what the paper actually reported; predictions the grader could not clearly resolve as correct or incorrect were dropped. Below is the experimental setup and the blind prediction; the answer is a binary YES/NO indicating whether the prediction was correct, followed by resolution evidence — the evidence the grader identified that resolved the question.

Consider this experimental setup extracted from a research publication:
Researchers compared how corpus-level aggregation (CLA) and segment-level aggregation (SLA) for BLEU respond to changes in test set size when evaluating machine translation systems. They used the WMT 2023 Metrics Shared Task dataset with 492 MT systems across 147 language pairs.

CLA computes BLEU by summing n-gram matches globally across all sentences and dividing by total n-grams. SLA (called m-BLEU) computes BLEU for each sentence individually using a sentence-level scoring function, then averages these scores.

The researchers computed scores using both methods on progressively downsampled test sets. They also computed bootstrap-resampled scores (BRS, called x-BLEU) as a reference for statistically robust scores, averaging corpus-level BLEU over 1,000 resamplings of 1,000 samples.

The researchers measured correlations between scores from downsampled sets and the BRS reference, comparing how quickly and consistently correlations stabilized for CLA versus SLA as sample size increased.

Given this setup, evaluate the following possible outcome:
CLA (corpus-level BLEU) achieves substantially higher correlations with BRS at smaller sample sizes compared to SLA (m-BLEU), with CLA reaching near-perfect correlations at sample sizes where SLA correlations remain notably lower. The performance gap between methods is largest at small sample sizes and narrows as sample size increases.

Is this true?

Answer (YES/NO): NO